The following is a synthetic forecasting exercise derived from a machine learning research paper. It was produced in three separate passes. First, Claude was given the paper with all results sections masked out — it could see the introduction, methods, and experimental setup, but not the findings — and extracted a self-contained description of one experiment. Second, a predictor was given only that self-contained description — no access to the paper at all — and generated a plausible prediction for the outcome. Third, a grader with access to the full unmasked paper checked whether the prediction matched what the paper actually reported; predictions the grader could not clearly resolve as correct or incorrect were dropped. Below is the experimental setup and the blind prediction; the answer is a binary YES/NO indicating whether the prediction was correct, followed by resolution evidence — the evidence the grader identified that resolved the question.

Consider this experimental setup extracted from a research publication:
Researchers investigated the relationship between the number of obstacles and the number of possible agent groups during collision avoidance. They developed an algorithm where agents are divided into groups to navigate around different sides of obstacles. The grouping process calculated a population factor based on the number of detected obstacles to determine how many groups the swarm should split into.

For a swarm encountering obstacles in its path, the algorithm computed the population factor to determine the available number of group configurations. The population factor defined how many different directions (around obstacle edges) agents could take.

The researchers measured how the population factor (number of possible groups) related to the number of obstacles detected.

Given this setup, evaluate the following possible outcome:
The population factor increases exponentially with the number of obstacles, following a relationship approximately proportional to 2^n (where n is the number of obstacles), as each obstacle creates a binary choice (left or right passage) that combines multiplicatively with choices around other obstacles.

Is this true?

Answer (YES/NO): NO